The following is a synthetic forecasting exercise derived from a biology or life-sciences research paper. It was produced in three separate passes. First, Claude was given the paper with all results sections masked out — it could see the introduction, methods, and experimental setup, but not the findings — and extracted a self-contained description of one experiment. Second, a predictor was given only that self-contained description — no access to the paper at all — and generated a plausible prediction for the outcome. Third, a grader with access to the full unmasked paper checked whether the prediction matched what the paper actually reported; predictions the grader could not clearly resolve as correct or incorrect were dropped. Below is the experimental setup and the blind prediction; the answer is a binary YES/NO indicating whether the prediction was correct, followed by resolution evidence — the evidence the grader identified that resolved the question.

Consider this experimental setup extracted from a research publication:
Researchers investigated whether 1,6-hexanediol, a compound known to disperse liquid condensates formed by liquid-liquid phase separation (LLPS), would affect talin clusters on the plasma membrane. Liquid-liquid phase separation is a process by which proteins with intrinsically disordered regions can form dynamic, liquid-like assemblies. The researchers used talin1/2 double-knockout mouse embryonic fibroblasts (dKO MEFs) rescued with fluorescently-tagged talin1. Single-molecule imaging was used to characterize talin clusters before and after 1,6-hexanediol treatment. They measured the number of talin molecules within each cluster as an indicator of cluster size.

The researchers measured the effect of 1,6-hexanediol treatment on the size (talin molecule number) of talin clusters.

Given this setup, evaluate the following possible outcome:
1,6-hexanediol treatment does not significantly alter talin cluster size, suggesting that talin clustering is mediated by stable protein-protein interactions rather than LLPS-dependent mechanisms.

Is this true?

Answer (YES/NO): NO